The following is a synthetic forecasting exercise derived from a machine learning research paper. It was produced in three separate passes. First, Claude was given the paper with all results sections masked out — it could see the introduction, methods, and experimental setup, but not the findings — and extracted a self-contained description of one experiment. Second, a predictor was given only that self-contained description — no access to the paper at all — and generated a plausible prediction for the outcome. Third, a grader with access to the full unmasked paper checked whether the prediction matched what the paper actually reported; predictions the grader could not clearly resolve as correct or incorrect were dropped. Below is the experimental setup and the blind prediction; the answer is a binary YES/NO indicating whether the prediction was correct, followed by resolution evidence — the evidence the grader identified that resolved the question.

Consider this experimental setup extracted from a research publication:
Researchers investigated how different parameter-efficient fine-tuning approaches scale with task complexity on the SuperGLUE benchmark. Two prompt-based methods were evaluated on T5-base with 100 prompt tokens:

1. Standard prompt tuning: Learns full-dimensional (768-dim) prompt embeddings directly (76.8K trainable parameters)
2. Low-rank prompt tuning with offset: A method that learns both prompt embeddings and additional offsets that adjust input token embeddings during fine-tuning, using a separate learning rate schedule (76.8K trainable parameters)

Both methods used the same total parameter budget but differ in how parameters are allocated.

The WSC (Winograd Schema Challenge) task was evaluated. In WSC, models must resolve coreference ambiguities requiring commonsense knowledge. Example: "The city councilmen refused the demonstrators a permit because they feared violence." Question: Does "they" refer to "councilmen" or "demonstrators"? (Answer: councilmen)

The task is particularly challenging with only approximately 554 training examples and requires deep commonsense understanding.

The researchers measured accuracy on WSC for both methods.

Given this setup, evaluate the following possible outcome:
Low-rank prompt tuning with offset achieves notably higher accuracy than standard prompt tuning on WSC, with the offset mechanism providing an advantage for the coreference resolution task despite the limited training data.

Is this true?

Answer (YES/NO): NO